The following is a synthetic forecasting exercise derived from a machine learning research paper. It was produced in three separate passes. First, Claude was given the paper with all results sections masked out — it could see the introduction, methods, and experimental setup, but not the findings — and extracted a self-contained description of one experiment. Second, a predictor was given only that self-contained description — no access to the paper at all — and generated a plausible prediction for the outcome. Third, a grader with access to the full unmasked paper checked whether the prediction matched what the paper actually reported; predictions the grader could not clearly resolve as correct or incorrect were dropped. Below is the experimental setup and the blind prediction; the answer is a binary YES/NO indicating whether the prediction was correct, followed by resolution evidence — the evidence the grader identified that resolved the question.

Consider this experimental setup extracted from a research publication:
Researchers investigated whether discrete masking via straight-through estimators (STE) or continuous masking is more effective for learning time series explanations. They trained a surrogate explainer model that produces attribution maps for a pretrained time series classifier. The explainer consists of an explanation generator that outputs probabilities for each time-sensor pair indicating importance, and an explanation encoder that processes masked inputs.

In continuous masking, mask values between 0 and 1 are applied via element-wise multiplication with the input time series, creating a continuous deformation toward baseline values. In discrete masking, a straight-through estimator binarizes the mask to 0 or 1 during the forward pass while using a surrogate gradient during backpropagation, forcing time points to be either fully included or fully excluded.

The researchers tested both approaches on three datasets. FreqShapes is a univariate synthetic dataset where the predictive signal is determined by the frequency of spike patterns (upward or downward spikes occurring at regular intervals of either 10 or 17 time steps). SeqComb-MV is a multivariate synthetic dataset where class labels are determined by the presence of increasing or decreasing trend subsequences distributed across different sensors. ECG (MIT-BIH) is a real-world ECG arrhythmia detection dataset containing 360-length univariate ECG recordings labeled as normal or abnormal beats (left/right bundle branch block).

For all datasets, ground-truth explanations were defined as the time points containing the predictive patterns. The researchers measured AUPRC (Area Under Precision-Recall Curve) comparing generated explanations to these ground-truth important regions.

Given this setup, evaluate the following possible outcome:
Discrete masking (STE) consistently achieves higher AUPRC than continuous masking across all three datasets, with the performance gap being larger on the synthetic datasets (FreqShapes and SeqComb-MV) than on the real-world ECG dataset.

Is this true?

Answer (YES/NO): YES